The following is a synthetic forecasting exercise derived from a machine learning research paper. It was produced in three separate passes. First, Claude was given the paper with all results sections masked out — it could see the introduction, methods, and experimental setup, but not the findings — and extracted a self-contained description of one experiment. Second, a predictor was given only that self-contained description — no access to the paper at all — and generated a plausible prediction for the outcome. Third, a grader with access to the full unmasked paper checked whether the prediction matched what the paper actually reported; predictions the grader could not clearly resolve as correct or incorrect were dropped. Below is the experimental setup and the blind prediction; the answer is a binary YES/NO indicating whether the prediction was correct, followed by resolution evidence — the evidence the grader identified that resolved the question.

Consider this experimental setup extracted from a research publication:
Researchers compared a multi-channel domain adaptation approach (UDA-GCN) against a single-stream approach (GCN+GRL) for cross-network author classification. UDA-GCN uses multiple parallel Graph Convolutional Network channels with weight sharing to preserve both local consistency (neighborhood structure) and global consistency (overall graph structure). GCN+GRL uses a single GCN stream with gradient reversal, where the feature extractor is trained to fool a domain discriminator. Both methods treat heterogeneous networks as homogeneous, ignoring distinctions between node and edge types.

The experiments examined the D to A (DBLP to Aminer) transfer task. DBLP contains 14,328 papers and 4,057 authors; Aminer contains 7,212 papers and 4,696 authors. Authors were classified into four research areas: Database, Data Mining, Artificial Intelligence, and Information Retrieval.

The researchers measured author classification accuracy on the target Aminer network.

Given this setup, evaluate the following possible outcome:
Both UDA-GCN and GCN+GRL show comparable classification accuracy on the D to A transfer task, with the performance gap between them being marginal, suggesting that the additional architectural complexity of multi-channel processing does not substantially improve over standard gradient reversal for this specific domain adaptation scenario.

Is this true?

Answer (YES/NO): NO